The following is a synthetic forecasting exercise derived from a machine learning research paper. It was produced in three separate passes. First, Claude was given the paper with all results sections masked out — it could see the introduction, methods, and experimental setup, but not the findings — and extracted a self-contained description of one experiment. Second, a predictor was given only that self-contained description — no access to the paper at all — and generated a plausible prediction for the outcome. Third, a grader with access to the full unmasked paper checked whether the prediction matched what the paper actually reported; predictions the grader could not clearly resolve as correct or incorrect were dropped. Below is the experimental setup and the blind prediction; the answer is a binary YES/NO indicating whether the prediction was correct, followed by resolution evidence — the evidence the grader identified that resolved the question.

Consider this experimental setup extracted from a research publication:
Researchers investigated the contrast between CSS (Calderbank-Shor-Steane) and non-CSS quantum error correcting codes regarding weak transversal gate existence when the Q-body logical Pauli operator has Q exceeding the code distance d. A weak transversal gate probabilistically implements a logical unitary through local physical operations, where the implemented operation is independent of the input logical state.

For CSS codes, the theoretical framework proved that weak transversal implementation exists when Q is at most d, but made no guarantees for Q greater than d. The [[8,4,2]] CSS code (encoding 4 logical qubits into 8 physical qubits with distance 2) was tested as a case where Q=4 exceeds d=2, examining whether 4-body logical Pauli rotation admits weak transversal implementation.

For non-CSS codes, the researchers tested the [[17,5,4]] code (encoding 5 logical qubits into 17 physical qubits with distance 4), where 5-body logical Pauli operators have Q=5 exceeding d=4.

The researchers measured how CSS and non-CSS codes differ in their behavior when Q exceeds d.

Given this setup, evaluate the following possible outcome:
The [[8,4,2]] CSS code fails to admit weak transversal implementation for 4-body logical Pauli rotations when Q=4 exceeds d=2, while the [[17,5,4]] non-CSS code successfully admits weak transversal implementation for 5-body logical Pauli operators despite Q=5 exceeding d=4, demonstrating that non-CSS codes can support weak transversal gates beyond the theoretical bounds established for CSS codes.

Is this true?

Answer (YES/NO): YES